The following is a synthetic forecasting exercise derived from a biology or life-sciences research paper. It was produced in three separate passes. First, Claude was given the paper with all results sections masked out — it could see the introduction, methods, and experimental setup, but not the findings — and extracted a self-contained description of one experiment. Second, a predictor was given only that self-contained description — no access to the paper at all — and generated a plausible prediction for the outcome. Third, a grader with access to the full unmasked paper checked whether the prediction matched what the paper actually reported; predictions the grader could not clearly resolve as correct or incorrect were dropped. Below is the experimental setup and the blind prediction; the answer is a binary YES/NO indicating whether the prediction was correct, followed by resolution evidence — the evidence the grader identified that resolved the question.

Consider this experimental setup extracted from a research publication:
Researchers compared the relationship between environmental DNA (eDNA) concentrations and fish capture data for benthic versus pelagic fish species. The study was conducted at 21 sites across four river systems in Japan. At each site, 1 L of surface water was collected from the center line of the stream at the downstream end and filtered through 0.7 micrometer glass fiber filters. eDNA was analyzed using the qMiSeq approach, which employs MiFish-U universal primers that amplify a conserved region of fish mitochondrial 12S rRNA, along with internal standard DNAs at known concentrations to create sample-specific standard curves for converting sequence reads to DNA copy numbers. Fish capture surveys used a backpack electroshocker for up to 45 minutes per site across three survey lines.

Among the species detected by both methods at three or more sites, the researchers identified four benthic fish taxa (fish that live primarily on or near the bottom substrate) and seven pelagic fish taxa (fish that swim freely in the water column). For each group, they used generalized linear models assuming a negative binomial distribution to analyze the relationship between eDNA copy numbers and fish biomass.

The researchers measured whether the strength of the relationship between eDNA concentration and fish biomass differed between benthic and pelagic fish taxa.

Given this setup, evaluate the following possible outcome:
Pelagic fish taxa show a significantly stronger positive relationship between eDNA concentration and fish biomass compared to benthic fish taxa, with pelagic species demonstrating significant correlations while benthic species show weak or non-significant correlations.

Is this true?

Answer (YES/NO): NO